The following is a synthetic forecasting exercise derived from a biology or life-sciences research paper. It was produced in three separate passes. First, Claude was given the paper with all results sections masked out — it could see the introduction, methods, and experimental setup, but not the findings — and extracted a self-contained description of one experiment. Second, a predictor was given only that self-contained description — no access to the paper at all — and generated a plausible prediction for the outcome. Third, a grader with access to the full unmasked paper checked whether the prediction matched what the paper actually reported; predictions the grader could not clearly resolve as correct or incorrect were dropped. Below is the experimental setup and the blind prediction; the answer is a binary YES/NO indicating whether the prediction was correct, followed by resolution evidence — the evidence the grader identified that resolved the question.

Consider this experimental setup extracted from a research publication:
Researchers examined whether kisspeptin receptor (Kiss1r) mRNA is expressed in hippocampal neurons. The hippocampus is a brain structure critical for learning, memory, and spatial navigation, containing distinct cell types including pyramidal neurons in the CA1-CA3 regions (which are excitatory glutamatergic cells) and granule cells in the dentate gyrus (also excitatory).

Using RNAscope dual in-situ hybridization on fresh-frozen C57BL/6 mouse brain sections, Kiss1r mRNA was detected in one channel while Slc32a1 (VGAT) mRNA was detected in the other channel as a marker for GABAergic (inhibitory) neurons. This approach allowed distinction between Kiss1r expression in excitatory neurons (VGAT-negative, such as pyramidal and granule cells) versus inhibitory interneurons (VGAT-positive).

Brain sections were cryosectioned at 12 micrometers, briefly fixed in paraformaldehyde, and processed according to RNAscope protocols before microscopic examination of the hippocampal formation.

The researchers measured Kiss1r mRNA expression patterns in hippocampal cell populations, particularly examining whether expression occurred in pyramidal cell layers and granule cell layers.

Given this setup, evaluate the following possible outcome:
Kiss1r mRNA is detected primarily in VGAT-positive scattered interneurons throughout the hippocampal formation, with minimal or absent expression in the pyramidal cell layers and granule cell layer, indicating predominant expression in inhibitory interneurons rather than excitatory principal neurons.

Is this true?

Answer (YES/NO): NO